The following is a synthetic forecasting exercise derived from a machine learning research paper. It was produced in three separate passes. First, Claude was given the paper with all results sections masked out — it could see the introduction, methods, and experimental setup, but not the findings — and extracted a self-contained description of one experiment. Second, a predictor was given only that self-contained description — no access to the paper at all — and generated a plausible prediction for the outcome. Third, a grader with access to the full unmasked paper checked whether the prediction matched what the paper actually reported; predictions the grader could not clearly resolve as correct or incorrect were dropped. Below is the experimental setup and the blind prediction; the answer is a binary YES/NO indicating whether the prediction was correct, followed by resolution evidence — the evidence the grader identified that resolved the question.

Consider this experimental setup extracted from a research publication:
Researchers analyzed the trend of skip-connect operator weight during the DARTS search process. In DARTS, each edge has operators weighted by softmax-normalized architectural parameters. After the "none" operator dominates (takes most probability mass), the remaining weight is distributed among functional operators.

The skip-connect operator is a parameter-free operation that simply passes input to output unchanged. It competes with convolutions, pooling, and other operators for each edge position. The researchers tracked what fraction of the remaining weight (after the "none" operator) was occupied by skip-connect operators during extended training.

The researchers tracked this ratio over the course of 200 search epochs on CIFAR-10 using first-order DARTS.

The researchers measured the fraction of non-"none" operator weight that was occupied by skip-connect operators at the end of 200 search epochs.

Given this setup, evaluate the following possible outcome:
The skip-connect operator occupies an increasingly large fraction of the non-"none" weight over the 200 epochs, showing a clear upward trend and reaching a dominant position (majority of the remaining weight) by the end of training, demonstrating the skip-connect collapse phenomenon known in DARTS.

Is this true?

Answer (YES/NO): NO